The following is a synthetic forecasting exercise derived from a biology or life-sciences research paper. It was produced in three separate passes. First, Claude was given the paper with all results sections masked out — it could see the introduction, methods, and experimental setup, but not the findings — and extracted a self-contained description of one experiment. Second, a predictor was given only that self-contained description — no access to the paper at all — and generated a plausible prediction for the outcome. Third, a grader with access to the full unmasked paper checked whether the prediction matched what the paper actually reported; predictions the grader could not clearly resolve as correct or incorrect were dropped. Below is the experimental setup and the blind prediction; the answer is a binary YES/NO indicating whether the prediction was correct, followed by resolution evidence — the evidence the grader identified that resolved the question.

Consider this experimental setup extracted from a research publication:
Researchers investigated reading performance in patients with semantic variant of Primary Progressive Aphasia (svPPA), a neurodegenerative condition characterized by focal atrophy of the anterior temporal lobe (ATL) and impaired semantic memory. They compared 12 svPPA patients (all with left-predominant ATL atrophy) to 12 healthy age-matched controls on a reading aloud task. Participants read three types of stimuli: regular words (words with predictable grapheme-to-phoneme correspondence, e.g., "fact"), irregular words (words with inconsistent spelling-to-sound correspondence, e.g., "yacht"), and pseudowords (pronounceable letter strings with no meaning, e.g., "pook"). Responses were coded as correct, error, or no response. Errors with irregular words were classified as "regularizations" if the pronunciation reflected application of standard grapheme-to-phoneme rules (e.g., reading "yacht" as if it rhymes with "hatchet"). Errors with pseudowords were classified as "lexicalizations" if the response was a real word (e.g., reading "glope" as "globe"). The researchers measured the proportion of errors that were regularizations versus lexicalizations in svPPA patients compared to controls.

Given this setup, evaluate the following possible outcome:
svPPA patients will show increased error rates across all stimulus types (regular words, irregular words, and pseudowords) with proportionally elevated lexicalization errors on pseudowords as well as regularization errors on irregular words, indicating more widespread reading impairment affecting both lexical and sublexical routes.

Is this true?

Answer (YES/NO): NO